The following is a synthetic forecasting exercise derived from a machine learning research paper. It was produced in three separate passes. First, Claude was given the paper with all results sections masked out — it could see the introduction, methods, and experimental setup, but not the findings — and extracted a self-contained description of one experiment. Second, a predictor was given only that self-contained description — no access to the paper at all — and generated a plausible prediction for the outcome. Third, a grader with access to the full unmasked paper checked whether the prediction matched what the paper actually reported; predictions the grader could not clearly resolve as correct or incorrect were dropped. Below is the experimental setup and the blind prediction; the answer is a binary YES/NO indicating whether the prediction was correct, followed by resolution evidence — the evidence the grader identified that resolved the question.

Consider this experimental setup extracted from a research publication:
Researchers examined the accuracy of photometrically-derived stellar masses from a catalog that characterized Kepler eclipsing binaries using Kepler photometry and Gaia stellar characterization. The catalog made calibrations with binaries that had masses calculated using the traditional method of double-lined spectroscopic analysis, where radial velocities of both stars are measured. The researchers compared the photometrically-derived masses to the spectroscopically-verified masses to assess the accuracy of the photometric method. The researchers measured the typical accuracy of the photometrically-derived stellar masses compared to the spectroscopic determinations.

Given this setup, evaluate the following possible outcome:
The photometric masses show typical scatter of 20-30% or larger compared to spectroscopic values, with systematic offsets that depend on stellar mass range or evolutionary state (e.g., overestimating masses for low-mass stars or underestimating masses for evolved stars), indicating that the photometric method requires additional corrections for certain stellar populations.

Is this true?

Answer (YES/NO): NO